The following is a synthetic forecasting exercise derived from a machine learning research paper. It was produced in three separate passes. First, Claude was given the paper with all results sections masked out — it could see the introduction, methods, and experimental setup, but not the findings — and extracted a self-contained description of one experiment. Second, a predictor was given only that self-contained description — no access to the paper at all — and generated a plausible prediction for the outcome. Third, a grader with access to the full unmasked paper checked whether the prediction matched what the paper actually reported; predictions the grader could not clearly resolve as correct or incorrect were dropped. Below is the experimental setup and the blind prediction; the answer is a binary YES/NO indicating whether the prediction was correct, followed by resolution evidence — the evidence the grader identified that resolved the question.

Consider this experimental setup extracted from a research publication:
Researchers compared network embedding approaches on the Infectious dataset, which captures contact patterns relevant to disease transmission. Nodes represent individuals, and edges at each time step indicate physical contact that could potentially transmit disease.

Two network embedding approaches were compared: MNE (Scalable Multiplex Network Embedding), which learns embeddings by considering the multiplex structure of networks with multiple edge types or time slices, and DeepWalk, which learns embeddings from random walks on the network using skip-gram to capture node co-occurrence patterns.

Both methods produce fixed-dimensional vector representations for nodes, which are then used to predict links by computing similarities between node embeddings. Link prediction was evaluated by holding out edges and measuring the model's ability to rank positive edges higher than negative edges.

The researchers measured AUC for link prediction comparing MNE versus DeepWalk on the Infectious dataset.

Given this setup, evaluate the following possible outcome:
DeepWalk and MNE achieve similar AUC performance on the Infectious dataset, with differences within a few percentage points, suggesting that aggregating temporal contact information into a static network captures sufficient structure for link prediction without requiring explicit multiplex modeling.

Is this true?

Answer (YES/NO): YES